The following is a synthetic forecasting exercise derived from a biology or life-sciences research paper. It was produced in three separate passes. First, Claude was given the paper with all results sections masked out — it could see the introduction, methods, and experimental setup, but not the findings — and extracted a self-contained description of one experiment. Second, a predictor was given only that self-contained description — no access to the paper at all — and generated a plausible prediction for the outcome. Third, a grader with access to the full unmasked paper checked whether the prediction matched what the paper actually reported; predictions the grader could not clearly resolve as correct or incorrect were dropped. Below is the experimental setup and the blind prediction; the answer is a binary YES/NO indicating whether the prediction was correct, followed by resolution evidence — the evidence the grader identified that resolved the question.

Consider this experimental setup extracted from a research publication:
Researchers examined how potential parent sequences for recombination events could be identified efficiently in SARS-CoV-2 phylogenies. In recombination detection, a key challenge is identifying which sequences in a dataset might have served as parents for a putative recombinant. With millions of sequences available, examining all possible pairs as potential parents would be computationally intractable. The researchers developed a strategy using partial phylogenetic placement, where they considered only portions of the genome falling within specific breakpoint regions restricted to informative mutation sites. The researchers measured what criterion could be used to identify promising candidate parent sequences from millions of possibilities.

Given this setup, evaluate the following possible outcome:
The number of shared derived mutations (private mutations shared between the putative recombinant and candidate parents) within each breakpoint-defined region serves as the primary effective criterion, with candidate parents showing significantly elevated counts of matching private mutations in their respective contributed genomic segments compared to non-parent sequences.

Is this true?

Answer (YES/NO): NO